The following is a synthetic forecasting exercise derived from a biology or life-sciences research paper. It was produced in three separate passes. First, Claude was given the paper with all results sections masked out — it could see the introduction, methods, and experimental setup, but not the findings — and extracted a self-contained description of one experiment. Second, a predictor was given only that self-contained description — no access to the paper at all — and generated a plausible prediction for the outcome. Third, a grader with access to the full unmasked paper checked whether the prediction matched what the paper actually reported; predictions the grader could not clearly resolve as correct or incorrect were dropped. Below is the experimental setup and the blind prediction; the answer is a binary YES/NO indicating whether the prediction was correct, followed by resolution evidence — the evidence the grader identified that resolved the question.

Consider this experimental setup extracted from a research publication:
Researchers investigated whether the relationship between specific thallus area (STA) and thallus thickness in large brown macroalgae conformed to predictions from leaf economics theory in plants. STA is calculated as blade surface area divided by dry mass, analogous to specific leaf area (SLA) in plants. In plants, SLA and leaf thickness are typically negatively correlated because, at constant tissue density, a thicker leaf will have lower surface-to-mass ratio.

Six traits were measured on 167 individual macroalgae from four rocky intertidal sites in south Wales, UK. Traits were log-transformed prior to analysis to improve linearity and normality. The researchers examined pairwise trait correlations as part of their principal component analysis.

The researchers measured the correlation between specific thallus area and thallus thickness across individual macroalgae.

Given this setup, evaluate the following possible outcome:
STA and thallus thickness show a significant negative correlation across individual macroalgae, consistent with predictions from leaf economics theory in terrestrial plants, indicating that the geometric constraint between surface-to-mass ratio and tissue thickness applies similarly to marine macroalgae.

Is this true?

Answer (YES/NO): NO